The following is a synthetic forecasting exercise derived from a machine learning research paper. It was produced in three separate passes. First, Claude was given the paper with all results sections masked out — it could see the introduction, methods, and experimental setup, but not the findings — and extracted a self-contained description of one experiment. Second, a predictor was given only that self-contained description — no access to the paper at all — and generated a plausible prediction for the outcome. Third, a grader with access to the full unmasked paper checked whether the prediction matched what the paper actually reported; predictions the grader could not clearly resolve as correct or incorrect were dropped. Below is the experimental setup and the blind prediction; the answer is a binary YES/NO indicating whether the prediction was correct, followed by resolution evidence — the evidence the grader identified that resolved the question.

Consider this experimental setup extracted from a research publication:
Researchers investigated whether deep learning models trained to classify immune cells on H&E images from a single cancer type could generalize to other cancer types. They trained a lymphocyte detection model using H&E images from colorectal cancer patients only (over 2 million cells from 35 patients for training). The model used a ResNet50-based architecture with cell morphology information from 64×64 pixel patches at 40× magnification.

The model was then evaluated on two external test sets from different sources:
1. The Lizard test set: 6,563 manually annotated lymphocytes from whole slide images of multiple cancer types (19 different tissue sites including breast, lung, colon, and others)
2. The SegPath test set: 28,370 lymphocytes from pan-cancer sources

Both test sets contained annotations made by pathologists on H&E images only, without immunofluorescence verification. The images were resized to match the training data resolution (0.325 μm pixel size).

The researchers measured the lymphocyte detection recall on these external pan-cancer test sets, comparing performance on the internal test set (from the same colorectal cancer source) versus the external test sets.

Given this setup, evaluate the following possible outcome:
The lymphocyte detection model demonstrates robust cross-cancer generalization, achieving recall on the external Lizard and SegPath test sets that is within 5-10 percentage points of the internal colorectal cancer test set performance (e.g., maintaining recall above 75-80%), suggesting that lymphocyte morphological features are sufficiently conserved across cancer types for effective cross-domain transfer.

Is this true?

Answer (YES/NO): NO